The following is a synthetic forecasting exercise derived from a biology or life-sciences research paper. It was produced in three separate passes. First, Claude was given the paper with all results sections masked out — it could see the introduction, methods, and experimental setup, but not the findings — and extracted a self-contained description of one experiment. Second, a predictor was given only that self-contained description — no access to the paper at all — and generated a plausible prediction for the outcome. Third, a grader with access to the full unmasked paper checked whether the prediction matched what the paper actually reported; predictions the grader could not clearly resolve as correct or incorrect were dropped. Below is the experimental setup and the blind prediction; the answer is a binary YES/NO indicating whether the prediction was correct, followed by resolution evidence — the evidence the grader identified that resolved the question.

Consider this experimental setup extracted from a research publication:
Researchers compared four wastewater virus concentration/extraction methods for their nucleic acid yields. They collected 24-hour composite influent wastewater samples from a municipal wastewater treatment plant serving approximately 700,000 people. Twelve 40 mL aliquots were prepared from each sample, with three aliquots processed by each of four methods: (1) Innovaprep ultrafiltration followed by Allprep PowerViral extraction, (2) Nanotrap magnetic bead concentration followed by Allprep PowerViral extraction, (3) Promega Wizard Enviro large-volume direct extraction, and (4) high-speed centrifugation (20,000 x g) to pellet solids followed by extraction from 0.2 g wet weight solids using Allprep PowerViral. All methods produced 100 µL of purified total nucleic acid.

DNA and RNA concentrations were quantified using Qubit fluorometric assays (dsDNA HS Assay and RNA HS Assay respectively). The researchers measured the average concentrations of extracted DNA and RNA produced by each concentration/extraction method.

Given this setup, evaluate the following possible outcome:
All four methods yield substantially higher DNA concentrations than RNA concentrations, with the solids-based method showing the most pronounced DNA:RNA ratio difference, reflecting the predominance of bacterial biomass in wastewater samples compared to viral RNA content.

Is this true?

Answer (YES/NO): NO